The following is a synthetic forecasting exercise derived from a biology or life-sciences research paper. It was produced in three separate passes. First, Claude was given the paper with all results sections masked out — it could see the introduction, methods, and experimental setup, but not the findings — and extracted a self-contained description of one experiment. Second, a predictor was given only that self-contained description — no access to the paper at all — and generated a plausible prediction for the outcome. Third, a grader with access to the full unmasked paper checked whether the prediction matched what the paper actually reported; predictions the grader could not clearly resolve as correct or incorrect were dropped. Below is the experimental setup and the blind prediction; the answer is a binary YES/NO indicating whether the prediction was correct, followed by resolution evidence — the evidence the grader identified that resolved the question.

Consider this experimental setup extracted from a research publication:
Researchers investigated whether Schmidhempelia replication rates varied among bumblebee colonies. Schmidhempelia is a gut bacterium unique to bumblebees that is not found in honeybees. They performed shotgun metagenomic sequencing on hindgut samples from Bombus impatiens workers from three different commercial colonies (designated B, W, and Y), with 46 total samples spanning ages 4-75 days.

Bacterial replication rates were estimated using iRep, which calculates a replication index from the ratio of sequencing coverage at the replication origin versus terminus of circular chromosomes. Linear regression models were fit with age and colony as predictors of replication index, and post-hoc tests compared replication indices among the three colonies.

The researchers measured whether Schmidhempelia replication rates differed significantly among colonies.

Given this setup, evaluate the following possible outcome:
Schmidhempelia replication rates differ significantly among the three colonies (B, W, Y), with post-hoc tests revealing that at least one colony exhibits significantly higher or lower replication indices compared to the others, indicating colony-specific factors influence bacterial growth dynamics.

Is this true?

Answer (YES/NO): YES